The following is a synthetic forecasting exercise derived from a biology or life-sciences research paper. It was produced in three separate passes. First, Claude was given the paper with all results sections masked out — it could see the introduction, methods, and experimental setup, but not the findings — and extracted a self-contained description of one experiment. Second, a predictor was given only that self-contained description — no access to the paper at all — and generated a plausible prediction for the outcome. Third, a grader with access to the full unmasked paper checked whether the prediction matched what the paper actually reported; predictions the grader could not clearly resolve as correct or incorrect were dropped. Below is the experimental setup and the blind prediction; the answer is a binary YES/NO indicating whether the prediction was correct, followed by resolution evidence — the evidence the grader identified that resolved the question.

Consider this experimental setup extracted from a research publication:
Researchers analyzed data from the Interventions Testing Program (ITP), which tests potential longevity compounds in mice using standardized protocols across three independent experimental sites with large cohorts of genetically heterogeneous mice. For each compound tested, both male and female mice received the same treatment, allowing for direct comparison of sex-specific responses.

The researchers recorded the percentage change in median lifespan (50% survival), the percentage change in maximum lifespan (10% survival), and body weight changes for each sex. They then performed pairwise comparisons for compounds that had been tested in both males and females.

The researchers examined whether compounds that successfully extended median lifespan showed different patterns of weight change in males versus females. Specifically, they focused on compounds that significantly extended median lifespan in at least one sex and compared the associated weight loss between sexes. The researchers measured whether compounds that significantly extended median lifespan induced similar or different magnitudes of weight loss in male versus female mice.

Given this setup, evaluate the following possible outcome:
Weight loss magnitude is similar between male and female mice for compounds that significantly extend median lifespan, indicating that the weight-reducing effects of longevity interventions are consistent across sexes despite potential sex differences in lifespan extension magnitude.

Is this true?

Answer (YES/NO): NO